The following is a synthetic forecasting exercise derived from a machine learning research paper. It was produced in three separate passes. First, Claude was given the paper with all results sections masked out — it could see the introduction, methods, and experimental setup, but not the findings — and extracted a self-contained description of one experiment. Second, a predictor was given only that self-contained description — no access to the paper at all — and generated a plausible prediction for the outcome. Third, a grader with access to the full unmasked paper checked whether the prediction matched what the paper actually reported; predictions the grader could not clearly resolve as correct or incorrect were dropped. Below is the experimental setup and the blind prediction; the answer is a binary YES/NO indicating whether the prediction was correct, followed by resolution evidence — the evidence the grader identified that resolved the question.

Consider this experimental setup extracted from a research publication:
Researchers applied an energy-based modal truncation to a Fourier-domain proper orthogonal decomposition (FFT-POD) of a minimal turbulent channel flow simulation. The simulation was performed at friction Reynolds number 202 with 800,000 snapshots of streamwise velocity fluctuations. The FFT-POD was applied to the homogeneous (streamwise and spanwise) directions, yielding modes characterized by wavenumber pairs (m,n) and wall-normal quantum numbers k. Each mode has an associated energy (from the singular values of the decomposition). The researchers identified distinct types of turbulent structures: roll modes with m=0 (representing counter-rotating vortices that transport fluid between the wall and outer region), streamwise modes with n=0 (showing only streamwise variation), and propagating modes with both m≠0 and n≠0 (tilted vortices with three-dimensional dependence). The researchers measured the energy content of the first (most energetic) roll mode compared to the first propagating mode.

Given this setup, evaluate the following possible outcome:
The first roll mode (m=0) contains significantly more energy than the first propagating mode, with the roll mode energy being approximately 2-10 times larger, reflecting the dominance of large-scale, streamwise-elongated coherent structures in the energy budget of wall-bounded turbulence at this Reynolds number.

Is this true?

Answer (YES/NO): YES